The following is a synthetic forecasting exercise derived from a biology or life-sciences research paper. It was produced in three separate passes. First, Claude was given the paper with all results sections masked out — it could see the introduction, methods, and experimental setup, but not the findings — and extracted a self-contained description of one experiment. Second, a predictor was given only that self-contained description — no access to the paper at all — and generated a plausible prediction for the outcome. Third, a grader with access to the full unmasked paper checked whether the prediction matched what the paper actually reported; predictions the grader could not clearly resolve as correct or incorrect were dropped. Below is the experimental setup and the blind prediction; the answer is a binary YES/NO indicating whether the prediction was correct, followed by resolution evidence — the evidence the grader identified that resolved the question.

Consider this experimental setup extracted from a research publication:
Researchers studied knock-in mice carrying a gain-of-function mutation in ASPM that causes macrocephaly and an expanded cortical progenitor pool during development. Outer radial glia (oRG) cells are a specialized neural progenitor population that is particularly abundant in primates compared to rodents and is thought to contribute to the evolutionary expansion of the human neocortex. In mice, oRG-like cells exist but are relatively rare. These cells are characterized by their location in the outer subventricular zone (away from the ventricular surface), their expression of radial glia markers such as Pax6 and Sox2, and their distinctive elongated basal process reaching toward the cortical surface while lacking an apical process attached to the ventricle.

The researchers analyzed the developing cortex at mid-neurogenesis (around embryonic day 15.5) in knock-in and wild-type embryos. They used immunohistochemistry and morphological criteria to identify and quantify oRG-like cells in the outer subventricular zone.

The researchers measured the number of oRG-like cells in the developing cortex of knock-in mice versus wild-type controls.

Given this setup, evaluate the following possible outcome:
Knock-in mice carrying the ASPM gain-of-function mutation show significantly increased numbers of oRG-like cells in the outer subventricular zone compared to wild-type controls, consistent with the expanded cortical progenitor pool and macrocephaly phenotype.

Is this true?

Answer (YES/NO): YES